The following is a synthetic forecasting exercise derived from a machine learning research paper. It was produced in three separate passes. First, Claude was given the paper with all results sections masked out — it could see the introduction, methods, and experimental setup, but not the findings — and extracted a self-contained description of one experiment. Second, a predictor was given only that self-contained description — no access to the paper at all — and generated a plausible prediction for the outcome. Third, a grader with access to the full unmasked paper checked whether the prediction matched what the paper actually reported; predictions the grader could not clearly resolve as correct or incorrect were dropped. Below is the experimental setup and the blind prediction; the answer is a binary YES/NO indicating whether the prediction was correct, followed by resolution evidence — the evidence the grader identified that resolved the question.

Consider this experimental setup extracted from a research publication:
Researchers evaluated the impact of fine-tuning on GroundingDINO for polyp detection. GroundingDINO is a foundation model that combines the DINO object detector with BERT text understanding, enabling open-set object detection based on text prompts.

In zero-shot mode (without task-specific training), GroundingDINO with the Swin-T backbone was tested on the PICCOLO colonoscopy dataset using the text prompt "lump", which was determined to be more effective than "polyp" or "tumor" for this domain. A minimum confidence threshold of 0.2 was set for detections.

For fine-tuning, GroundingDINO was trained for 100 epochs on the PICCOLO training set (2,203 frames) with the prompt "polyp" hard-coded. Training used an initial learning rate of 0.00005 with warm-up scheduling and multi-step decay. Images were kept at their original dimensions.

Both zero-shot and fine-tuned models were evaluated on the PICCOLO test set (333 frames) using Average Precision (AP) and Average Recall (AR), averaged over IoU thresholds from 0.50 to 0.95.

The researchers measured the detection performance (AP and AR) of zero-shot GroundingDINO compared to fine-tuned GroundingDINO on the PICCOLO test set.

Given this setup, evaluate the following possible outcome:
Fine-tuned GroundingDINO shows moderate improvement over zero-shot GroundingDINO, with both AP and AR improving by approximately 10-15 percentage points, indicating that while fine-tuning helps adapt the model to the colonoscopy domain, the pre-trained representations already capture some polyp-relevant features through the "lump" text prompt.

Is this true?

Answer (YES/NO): NO